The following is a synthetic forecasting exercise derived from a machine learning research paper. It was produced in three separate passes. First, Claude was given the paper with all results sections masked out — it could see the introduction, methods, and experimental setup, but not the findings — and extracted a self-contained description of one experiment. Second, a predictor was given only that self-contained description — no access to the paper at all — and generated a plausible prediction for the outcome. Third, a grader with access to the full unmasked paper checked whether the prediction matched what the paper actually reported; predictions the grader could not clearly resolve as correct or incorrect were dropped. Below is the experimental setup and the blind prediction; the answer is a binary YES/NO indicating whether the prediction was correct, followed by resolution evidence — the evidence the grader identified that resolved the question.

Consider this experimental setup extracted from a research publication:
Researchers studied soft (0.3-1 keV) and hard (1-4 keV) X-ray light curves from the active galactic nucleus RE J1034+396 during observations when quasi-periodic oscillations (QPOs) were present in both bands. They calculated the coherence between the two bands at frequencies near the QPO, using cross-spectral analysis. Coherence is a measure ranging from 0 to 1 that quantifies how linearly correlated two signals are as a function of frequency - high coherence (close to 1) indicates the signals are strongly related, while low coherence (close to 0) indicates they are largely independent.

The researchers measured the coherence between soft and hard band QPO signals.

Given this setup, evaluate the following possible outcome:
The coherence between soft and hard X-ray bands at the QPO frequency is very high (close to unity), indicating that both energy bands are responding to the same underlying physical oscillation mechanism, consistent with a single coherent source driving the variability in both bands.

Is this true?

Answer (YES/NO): NO